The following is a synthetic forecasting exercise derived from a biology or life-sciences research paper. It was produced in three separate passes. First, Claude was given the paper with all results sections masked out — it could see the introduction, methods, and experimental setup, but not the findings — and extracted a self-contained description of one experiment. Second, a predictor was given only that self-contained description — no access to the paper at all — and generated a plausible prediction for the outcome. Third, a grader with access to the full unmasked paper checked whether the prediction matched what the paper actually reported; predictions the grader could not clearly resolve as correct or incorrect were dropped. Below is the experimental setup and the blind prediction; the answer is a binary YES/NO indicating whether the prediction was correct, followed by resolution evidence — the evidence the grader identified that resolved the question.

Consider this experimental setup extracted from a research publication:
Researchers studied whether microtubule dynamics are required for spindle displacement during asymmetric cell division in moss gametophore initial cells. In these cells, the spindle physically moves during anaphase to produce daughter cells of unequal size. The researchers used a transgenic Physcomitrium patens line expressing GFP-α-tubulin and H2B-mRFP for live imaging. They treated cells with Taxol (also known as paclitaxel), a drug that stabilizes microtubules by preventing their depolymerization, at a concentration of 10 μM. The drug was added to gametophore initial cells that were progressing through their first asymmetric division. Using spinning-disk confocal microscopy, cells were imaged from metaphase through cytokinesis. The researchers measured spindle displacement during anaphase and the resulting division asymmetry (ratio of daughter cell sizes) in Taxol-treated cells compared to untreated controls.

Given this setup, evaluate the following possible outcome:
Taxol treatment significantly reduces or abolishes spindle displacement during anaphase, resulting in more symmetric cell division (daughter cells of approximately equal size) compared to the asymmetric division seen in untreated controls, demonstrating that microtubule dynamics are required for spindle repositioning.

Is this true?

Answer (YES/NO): NO